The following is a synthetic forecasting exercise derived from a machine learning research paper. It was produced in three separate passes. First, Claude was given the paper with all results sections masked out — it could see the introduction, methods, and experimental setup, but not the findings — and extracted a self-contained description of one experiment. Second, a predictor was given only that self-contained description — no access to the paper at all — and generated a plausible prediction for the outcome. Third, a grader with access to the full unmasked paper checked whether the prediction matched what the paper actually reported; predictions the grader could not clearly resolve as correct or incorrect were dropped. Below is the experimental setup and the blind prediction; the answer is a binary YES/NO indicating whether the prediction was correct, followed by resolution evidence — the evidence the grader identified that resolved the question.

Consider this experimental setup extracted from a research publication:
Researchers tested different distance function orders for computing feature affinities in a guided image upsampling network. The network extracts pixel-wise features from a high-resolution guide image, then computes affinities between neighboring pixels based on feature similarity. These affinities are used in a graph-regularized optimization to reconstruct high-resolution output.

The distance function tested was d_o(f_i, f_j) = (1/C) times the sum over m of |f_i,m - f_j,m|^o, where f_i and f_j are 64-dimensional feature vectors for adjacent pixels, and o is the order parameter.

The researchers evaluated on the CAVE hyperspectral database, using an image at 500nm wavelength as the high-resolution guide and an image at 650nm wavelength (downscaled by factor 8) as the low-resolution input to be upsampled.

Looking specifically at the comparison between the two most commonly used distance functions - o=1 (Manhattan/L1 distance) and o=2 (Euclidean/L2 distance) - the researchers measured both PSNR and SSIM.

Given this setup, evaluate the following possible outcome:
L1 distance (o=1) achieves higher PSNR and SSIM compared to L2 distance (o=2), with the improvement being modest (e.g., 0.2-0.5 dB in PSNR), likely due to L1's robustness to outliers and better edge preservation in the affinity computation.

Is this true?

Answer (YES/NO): NO